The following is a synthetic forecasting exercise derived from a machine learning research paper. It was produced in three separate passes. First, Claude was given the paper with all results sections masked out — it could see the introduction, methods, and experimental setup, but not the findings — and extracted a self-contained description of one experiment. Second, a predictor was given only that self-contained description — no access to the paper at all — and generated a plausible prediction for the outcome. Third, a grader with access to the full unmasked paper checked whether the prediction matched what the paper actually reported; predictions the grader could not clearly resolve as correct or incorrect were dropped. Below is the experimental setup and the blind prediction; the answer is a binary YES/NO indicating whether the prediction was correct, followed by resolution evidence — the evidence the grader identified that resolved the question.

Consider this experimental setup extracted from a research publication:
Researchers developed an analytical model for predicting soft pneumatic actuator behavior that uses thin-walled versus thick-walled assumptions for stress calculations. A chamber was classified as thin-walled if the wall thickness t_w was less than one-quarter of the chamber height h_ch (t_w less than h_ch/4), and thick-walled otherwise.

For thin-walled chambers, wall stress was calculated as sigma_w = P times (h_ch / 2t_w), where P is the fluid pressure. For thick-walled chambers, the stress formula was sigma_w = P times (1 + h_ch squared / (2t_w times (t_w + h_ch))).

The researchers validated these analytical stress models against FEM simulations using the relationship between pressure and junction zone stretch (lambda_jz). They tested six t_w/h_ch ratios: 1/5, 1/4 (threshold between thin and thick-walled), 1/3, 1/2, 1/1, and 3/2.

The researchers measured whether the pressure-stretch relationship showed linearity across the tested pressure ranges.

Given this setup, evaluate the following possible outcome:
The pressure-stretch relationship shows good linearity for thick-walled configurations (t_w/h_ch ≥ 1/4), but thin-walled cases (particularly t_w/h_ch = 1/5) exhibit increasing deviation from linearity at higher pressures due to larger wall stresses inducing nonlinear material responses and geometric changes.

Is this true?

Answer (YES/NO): NO